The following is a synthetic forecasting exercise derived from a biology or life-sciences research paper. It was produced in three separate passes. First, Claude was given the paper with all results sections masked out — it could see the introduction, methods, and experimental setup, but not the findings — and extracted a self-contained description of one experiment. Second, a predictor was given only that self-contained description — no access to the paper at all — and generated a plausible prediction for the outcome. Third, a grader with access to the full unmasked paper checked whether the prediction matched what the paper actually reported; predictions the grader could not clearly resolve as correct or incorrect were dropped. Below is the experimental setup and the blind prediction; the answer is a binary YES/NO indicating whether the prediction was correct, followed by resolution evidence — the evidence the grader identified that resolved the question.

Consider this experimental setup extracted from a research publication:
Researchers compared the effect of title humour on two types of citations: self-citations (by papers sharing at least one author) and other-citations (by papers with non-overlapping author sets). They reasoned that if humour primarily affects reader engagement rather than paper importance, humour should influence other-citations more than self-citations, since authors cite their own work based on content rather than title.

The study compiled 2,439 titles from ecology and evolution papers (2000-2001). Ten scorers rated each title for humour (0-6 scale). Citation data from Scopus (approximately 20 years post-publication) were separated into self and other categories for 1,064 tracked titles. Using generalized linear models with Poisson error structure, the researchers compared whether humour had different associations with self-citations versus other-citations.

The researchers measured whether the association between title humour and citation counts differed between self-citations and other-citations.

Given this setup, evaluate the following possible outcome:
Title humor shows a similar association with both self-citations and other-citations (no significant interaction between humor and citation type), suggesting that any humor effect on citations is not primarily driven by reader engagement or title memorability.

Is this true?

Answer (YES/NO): NO